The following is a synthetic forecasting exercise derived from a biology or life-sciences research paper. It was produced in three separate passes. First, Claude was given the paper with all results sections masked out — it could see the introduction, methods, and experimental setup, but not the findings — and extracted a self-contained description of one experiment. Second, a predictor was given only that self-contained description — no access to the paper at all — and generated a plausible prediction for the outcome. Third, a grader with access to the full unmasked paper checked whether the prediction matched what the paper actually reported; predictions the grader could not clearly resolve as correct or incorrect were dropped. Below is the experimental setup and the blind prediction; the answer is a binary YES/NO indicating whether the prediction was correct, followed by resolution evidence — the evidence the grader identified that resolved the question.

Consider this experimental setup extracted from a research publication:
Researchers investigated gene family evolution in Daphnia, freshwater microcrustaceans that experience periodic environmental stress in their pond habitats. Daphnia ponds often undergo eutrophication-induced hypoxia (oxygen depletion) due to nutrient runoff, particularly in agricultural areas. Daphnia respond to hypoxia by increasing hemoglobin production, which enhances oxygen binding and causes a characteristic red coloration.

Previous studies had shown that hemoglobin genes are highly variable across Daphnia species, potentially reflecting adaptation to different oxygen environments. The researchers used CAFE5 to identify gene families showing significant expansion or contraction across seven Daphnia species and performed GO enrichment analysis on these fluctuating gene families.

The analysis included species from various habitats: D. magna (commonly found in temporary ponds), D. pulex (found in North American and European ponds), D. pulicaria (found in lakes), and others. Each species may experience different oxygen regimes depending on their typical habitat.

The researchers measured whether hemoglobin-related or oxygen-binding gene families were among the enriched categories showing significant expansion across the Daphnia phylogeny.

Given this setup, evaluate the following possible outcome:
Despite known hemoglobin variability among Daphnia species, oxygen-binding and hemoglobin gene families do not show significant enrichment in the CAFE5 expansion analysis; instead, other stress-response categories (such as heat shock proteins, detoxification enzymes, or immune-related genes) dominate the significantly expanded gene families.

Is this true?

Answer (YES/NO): NO